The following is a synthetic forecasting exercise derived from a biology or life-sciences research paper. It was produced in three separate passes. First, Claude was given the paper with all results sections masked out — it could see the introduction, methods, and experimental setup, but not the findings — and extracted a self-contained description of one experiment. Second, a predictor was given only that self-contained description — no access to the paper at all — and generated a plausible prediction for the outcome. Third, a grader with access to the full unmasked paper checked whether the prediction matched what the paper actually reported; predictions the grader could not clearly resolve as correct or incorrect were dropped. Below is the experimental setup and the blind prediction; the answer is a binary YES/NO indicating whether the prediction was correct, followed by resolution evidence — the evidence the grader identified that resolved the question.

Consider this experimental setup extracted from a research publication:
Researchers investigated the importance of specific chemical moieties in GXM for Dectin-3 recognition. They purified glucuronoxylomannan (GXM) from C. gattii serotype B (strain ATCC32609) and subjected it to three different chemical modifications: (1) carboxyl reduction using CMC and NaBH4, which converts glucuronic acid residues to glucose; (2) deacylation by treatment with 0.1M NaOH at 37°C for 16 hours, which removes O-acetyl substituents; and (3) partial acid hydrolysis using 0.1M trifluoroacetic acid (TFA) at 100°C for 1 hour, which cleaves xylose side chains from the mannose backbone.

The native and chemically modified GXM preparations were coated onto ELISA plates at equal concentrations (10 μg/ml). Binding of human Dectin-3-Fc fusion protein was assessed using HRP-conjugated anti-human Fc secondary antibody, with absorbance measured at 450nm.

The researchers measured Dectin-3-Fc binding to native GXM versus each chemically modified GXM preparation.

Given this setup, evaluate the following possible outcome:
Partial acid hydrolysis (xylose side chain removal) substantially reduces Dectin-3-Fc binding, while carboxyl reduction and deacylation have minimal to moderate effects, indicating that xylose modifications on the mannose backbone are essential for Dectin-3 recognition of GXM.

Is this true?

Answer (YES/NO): NO